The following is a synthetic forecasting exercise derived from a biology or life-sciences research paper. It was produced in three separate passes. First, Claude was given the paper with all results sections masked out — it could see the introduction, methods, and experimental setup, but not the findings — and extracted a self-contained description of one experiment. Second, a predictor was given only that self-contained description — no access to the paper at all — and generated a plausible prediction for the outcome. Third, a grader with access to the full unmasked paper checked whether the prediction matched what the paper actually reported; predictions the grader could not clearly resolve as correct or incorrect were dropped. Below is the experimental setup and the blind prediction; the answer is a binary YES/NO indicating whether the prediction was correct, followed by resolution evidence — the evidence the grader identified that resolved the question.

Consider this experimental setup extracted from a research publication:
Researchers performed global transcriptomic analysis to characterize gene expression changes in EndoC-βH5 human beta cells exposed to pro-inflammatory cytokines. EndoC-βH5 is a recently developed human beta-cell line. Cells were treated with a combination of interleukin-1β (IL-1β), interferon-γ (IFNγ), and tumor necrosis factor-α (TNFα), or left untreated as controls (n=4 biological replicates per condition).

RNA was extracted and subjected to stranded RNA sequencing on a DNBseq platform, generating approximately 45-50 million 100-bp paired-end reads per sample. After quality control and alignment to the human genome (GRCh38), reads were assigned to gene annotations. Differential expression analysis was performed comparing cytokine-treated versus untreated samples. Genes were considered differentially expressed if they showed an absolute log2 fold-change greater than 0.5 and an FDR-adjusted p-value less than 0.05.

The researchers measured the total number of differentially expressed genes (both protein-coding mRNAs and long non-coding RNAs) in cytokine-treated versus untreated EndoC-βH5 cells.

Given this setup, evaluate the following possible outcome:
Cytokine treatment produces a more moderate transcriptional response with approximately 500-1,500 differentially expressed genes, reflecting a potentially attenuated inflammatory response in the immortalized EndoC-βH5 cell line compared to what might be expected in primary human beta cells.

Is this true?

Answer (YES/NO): NO